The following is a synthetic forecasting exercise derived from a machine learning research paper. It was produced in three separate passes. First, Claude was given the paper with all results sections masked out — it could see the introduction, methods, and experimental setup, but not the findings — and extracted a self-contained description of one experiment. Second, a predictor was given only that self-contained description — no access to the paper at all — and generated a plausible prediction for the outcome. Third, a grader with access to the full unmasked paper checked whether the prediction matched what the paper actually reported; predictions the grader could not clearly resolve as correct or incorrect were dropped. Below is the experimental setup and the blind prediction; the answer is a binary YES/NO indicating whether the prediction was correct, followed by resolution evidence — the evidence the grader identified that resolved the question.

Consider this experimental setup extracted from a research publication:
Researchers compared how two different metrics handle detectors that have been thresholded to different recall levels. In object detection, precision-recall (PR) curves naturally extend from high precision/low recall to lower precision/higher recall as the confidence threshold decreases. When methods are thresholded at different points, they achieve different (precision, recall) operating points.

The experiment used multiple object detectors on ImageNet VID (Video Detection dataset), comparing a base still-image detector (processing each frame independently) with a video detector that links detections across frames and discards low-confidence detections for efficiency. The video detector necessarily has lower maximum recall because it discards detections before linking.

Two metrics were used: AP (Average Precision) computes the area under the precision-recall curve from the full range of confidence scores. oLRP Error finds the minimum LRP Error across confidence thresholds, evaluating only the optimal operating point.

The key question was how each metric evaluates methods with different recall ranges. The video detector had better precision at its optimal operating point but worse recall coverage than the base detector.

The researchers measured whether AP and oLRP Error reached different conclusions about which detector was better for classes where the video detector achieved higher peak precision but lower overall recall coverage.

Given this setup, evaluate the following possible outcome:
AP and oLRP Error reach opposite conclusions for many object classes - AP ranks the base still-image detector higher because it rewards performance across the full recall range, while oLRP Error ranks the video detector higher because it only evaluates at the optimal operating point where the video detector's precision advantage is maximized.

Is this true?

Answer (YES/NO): YES